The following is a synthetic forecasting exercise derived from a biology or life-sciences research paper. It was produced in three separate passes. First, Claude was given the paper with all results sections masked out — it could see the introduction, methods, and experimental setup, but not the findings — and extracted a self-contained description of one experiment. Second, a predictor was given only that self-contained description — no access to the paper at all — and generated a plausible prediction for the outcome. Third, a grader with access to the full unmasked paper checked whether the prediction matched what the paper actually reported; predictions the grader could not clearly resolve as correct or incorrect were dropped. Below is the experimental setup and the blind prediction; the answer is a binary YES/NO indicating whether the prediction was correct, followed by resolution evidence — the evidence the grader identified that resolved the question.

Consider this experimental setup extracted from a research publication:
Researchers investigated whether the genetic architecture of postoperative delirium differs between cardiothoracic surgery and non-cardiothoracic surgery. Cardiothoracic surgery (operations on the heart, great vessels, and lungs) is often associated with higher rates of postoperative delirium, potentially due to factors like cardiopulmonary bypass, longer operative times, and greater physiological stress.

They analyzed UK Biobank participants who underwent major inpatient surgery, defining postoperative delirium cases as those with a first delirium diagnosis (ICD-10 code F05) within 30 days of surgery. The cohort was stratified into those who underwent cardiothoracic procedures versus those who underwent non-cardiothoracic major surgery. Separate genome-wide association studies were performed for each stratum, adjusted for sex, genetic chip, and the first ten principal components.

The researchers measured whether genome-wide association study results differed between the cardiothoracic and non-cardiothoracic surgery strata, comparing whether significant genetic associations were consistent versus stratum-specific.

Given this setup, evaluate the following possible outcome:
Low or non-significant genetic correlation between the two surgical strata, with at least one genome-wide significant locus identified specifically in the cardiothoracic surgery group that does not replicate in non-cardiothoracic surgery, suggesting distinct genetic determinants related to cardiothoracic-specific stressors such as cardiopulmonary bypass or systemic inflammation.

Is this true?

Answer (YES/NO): NO